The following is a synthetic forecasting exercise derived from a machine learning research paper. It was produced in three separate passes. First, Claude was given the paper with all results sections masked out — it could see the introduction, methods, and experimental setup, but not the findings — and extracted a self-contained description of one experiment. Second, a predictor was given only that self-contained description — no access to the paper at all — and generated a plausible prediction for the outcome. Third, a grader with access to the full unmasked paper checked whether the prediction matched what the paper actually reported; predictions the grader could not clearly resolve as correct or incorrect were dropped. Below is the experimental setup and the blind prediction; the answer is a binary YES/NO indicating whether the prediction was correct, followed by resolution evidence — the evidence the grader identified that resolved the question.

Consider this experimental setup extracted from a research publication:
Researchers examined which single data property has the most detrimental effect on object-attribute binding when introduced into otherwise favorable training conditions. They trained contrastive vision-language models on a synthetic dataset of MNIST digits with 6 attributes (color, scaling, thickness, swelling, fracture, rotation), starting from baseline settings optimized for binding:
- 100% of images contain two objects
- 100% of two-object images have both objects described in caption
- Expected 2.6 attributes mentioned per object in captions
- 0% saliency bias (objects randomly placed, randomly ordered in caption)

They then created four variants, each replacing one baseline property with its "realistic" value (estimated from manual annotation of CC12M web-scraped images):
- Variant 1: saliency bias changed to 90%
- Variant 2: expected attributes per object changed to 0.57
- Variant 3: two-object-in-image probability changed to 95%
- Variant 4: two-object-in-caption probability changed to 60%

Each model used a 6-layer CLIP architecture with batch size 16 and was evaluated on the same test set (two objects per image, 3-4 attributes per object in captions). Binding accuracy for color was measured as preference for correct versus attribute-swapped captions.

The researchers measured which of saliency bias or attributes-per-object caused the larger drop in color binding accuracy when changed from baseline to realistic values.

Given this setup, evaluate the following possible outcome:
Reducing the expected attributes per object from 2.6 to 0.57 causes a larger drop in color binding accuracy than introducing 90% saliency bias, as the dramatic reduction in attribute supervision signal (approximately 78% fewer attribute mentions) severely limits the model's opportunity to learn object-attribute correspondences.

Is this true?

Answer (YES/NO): YES